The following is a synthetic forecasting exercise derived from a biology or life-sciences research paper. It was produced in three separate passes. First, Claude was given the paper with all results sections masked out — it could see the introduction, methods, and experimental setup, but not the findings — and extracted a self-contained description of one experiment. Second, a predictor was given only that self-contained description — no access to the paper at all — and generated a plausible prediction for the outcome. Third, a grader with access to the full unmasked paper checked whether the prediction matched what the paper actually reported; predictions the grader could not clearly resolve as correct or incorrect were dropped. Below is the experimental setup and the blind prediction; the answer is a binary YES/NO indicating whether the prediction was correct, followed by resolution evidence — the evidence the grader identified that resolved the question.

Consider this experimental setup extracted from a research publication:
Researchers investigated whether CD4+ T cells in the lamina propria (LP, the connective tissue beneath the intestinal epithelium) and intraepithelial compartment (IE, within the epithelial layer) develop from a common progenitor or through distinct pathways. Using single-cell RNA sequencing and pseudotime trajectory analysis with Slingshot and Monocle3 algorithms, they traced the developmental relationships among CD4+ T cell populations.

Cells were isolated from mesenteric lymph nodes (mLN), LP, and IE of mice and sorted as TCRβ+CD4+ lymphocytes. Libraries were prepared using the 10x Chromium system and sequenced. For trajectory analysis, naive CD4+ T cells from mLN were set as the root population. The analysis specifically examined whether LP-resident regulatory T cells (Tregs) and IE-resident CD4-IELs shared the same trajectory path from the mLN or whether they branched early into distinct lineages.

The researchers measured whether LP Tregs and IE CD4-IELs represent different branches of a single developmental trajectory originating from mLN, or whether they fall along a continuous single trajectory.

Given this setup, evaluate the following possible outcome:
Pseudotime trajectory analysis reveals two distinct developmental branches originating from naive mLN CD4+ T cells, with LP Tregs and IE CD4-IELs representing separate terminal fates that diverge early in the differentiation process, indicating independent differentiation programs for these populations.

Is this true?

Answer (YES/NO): YES